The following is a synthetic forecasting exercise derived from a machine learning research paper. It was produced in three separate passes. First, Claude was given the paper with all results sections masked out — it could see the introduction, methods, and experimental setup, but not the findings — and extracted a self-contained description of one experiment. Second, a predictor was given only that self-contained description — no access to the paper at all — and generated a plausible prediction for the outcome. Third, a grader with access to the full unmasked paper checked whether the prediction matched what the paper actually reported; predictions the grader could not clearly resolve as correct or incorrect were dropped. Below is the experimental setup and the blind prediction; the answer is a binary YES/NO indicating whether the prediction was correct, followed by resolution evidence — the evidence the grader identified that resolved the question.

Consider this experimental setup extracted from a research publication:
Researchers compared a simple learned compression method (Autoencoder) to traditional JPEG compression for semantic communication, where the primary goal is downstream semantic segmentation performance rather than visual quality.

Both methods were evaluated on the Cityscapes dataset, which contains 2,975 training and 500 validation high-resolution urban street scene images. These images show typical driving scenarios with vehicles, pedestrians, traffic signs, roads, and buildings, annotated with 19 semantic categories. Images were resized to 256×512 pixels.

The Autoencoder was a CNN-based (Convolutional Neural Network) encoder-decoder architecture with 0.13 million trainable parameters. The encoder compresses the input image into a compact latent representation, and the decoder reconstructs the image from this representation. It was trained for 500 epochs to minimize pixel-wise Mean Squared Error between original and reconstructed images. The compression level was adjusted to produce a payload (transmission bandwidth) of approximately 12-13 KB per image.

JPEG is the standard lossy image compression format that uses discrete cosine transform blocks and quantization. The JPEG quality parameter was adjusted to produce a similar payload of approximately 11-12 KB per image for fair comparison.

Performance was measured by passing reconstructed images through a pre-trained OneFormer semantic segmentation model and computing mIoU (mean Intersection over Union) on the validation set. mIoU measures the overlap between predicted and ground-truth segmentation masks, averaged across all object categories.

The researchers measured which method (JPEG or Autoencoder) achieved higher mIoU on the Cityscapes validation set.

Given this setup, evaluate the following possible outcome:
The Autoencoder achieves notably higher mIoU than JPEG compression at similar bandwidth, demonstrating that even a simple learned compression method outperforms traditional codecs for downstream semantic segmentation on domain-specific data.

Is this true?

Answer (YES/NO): NO